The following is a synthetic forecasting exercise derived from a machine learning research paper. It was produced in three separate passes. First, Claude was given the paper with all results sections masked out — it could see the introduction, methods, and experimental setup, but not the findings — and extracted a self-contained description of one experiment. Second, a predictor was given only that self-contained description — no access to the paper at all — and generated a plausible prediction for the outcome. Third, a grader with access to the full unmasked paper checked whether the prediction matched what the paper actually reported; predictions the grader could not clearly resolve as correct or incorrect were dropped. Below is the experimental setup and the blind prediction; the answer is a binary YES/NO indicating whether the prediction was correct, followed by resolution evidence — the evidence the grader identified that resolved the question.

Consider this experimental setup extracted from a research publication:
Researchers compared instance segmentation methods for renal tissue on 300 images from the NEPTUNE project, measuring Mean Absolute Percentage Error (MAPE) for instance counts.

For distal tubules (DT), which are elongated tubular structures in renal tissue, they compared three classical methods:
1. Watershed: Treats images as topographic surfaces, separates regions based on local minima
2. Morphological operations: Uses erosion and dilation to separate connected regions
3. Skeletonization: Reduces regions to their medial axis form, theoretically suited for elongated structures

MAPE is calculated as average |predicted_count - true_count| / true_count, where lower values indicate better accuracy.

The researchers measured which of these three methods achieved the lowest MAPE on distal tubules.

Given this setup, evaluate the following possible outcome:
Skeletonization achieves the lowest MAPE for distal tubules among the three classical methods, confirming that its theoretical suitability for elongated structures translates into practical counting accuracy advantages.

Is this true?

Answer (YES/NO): NO